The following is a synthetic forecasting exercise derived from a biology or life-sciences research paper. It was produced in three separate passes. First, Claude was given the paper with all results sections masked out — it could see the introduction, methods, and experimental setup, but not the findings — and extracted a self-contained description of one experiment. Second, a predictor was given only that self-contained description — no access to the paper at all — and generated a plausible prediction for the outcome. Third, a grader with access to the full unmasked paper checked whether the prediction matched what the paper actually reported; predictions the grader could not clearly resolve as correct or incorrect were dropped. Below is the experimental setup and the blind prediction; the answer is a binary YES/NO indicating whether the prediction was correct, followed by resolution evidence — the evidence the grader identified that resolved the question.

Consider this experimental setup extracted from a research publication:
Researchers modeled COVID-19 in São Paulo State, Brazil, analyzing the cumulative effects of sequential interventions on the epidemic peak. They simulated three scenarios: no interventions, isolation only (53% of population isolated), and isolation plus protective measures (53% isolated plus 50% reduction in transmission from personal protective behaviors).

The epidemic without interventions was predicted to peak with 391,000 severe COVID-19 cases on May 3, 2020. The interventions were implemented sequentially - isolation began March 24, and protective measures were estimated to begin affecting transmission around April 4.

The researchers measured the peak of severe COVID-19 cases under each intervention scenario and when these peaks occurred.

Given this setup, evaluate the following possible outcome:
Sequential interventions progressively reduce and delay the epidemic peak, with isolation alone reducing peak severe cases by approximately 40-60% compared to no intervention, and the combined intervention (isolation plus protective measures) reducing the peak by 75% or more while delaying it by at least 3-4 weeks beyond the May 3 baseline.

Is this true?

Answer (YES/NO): NO